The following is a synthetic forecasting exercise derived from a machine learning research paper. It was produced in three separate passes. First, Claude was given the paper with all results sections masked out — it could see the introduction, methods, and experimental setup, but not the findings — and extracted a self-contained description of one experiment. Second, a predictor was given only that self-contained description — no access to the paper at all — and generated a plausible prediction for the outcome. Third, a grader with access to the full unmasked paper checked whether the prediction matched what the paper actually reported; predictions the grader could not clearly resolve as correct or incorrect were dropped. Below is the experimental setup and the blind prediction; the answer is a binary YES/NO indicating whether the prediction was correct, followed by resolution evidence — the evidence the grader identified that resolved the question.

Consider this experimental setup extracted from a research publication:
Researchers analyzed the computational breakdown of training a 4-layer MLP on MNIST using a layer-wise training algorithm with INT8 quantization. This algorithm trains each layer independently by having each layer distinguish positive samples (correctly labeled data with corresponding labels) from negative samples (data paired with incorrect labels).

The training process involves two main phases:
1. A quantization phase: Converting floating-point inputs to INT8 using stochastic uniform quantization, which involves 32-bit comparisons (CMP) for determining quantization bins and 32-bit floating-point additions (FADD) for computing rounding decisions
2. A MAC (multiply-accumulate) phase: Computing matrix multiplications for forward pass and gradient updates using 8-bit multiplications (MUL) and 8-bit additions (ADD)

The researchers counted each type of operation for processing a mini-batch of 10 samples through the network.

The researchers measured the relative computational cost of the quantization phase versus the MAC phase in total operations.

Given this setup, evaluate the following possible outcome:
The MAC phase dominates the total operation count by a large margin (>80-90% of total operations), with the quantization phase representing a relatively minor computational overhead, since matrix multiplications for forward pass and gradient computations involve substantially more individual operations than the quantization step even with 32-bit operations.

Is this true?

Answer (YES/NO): YES